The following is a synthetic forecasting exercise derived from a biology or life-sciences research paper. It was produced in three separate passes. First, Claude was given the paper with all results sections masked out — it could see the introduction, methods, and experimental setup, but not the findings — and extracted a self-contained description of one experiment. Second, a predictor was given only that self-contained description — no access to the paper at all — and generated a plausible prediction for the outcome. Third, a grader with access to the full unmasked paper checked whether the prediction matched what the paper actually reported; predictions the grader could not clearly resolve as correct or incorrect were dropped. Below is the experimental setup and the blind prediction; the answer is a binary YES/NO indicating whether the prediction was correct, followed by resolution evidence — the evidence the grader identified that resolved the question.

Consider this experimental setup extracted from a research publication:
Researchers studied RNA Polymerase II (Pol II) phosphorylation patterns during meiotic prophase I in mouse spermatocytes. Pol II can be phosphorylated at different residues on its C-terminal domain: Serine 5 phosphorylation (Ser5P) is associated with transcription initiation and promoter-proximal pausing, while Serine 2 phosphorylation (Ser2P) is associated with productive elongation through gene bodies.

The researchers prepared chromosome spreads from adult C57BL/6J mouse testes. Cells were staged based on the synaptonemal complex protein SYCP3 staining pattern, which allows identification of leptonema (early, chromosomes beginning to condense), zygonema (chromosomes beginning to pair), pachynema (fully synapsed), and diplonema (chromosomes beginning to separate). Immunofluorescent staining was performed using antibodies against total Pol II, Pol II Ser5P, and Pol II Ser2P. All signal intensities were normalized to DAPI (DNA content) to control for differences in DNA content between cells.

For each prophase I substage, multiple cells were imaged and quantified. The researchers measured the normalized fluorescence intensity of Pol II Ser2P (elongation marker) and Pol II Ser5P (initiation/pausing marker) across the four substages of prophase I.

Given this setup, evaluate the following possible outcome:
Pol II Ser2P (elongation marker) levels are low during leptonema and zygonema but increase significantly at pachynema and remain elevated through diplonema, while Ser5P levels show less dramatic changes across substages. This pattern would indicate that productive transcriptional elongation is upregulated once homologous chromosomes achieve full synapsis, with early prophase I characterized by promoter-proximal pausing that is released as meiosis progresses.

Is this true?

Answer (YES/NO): YES